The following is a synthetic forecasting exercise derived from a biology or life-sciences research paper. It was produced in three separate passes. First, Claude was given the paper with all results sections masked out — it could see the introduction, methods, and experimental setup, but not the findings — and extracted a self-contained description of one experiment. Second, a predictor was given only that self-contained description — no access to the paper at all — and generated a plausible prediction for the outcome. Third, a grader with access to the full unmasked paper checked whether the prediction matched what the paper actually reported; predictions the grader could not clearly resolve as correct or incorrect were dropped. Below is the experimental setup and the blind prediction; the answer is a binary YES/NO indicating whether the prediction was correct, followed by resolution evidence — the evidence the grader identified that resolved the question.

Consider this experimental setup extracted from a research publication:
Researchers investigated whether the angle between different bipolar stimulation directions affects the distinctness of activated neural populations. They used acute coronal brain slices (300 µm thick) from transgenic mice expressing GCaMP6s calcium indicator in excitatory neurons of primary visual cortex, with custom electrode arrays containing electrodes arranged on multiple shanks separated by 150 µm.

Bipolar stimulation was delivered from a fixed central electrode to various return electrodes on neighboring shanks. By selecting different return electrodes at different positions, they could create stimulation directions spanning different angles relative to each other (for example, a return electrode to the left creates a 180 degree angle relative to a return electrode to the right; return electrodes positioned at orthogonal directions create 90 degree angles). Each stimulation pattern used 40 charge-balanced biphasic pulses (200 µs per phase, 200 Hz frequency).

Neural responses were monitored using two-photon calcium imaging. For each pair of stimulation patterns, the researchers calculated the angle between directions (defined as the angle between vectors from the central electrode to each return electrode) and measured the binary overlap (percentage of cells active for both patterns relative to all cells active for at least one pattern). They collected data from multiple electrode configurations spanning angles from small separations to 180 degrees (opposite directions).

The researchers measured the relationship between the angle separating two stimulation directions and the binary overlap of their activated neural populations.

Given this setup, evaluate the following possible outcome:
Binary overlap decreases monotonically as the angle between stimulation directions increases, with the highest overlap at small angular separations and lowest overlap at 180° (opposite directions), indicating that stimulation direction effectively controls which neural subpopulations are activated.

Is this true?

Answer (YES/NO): YES